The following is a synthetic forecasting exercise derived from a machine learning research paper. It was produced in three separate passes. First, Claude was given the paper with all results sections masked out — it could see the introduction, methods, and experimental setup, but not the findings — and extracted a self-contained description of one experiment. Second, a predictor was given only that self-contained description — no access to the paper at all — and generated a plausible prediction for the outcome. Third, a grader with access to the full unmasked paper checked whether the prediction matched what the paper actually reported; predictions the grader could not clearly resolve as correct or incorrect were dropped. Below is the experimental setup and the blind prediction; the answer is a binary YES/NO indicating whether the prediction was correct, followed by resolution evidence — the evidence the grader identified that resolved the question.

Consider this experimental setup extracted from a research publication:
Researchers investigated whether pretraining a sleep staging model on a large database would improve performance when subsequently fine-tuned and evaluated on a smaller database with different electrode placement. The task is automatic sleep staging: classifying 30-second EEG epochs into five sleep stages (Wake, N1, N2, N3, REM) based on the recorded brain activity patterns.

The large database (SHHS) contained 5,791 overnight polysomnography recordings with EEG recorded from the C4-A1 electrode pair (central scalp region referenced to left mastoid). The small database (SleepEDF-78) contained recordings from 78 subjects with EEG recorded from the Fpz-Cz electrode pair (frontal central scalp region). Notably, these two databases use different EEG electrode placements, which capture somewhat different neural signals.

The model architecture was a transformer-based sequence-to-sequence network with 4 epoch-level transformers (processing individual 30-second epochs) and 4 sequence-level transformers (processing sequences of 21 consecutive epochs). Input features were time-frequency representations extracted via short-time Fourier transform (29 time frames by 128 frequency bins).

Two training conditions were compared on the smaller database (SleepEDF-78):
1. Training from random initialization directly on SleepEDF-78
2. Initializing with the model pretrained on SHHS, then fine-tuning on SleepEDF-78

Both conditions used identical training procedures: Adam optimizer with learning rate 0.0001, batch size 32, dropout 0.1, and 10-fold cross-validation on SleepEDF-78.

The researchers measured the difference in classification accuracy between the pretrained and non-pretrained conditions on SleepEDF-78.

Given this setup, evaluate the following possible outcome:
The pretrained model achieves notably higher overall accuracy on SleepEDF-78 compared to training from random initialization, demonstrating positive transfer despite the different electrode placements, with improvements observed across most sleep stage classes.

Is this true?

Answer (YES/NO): YES